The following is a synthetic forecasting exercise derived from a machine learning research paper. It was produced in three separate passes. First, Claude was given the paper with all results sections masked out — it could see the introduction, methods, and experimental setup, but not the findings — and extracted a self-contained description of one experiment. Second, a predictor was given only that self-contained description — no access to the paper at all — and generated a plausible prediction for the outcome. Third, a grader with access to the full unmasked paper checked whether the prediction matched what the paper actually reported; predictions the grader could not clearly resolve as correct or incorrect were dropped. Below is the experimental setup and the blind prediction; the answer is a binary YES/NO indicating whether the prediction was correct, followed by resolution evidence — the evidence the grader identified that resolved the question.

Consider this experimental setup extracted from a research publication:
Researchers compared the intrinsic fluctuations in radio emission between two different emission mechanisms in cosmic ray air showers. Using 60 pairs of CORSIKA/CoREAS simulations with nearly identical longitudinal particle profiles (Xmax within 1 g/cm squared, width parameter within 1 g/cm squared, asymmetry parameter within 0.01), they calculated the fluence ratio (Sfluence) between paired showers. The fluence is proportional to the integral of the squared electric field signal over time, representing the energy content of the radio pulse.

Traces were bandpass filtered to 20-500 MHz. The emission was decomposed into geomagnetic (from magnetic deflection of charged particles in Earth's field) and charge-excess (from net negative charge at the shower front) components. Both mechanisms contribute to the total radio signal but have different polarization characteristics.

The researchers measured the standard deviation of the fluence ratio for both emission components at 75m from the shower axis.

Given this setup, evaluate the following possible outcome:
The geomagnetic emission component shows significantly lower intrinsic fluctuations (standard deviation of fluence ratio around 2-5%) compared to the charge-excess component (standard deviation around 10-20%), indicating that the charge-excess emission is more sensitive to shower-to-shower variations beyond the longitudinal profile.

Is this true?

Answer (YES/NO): NO